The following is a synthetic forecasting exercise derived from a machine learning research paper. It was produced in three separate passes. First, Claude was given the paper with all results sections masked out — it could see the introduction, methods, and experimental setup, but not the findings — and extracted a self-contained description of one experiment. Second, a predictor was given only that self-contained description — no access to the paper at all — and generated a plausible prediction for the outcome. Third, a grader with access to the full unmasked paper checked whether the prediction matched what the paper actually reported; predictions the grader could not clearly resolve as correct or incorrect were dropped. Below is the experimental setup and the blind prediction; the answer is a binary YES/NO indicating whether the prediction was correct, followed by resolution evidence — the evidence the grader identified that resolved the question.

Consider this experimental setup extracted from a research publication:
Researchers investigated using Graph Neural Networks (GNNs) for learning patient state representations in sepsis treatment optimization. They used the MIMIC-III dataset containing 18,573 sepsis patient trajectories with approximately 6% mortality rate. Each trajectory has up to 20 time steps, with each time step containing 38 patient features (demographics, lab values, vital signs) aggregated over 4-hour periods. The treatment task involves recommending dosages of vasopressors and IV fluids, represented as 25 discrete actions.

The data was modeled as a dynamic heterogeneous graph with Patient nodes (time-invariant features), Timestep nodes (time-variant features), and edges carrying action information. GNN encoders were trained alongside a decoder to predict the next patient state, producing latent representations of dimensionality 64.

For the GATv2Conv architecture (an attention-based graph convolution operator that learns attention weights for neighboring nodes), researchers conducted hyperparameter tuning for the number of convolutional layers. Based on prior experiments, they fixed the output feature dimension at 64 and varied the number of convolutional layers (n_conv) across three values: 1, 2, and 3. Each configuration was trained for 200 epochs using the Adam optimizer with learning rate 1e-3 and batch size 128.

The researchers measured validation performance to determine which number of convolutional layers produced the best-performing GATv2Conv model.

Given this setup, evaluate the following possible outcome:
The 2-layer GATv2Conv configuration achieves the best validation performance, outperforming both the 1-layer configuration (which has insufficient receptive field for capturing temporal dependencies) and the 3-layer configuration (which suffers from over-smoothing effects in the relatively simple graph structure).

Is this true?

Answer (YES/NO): NO